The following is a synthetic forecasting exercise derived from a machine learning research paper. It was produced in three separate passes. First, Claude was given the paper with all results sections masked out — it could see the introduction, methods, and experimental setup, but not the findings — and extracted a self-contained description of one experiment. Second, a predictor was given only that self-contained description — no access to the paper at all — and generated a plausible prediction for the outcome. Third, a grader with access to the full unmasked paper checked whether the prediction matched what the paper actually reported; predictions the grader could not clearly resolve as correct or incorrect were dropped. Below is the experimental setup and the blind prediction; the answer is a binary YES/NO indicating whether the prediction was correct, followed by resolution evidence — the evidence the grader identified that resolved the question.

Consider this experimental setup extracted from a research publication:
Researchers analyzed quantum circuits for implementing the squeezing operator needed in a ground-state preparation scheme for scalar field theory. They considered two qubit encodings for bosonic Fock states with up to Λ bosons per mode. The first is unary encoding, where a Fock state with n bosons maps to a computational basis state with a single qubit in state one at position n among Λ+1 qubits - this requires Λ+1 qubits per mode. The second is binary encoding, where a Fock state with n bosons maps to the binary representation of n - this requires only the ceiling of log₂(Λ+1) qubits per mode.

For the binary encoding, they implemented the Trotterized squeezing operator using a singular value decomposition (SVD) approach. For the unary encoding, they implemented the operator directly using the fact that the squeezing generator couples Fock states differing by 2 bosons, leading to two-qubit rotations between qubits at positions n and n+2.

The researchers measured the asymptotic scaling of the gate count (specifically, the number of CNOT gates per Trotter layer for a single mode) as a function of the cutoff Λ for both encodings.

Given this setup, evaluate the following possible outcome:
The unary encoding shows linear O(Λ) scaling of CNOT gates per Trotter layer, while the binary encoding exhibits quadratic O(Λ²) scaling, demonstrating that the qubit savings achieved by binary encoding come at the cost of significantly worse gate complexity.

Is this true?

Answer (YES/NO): NO